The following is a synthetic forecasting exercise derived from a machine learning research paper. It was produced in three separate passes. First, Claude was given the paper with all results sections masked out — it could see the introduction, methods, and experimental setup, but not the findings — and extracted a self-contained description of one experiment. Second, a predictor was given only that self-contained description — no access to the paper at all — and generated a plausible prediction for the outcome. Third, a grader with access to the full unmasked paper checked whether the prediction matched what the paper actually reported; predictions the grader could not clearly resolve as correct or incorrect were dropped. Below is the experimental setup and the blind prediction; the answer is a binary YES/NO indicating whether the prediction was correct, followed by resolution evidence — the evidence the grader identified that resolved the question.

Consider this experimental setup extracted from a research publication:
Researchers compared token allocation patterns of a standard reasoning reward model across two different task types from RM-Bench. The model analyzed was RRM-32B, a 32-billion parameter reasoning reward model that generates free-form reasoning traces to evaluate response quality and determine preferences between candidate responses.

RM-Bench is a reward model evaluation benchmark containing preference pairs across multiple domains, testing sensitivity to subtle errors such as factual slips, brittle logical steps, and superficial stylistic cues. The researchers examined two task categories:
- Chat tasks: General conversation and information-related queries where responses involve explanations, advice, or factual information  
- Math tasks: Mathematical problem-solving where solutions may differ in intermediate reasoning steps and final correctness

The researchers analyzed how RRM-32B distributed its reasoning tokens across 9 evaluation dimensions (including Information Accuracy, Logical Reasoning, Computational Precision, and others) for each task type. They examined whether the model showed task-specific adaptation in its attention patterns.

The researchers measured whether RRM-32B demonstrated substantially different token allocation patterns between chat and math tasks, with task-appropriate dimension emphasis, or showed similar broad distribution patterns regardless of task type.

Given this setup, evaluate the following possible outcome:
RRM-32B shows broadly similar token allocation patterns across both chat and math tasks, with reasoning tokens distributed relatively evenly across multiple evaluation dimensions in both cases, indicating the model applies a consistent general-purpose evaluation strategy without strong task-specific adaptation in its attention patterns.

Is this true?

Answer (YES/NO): YES